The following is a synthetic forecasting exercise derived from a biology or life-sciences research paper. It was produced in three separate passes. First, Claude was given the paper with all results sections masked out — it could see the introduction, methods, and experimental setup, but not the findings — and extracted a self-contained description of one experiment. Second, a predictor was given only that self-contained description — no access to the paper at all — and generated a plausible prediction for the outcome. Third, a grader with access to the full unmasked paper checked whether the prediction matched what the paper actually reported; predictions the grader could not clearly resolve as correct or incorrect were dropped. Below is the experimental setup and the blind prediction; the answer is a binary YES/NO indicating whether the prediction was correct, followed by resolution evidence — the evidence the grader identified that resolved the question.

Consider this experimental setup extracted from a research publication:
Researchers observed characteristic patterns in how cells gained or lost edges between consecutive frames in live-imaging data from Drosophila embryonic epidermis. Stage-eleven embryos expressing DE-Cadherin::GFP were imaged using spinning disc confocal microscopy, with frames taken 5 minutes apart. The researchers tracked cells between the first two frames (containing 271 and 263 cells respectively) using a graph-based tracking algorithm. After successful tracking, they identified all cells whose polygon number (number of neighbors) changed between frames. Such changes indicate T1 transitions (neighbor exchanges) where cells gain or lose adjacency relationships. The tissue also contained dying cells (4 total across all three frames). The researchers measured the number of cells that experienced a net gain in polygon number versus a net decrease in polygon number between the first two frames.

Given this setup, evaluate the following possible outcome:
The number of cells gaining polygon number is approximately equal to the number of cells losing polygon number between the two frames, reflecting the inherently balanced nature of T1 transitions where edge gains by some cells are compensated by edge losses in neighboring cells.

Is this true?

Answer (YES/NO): NO